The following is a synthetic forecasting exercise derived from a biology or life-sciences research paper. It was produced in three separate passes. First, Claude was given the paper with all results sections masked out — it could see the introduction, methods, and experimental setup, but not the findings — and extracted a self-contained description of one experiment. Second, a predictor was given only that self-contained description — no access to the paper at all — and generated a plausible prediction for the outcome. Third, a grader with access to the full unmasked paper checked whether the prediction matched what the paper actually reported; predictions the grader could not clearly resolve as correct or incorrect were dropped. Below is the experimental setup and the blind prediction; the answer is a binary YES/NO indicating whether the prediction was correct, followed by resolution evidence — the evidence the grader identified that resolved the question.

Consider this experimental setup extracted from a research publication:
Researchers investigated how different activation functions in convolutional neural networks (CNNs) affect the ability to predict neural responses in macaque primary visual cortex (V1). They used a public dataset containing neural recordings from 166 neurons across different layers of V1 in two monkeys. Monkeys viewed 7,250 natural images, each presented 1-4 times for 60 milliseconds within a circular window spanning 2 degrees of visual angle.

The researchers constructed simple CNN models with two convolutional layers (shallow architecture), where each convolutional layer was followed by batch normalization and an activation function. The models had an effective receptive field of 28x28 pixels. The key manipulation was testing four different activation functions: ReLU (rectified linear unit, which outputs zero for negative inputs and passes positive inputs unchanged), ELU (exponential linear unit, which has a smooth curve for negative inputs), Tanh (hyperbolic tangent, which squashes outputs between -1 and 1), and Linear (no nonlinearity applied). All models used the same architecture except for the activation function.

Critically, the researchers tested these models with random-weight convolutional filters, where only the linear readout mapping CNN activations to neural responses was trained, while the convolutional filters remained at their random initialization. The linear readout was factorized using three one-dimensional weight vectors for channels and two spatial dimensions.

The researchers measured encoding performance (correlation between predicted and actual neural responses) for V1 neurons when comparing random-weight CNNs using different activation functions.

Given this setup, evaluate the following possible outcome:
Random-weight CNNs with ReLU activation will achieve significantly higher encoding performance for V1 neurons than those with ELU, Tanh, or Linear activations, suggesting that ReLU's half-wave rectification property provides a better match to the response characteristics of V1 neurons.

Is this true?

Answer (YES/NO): YES